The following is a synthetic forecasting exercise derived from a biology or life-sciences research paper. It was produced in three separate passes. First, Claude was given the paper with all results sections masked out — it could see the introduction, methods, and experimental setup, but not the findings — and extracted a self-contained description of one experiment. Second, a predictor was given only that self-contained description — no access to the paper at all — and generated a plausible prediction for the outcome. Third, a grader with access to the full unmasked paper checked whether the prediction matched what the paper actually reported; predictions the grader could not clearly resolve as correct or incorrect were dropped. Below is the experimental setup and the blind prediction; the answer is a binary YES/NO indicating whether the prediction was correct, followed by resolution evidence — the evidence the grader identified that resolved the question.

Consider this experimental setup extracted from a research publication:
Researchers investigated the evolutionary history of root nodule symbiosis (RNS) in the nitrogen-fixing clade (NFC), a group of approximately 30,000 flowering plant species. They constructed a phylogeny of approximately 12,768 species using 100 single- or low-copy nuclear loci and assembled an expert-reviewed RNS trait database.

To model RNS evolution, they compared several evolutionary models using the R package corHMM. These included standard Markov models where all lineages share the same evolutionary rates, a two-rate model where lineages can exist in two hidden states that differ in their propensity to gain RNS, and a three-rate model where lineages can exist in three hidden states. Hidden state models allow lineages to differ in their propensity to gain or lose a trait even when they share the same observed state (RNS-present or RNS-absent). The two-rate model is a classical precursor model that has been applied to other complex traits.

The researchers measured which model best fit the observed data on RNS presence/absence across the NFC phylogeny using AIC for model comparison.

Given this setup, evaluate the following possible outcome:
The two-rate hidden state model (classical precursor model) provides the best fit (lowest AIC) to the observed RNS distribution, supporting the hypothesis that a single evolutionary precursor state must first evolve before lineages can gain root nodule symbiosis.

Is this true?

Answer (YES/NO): NO